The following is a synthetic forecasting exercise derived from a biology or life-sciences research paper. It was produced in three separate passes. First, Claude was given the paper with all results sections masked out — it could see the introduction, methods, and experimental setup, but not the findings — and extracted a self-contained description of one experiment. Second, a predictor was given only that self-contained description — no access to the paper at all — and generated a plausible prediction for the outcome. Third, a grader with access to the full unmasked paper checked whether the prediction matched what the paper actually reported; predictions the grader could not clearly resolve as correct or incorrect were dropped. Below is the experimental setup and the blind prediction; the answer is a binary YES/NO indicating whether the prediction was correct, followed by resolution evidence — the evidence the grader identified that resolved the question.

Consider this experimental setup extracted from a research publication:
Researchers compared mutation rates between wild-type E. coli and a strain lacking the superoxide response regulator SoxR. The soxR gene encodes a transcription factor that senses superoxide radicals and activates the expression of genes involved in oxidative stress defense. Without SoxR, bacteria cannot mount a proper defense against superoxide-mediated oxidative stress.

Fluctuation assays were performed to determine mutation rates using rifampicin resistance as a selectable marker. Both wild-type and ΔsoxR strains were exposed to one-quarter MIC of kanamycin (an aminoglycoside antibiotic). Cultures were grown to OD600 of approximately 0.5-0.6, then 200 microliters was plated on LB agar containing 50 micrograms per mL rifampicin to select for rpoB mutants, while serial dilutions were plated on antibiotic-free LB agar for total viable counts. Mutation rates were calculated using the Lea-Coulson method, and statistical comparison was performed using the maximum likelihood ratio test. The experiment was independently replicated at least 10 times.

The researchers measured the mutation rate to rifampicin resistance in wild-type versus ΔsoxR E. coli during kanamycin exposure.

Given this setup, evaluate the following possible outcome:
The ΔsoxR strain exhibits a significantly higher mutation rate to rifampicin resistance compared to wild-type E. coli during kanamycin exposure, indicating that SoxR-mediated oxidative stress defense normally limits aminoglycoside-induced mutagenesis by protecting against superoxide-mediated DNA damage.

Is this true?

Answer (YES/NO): NO